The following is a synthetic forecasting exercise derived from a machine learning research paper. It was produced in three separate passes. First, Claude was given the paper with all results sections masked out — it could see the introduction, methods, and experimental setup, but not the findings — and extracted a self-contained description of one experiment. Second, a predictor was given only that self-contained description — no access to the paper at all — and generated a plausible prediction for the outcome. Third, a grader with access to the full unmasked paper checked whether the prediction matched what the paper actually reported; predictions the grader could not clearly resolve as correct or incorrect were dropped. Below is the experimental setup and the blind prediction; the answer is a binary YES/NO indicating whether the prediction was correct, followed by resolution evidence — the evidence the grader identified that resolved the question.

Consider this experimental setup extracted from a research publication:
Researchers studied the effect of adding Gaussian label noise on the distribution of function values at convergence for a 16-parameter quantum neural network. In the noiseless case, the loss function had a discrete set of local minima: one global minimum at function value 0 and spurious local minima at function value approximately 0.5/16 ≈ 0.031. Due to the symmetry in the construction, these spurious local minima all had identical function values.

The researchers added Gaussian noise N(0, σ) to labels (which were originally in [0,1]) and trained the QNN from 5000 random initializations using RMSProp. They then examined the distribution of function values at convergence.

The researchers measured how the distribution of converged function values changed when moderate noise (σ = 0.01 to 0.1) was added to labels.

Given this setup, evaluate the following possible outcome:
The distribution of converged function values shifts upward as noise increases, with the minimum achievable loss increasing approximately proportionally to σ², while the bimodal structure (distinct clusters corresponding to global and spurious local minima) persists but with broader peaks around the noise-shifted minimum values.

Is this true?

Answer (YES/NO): NO